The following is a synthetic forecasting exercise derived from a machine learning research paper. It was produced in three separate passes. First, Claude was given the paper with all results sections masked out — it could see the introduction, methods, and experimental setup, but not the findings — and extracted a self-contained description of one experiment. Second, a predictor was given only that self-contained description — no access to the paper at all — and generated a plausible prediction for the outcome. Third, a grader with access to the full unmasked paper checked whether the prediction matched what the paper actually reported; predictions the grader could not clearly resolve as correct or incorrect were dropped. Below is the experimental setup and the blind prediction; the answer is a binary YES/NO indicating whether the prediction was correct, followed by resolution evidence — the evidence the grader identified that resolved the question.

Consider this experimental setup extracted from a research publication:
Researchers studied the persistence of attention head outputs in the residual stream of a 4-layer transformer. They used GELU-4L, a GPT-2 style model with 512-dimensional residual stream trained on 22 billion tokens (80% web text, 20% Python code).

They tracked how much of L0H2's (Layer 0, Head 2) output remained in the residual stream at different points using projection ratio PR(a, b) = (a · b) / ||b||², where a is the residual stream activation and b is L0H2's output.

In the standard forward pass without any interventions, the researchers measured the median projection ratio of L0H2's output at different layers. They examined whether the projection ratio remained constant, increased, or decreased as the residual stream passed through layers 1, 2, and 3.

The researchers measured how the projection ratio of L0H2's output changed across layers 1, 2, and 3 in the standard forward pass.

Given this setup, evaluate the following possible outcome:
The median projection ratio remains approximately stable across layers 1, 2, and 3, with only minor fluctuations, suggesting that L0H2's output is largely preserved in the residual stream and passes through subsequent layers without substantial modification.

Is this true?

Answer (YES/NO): NO